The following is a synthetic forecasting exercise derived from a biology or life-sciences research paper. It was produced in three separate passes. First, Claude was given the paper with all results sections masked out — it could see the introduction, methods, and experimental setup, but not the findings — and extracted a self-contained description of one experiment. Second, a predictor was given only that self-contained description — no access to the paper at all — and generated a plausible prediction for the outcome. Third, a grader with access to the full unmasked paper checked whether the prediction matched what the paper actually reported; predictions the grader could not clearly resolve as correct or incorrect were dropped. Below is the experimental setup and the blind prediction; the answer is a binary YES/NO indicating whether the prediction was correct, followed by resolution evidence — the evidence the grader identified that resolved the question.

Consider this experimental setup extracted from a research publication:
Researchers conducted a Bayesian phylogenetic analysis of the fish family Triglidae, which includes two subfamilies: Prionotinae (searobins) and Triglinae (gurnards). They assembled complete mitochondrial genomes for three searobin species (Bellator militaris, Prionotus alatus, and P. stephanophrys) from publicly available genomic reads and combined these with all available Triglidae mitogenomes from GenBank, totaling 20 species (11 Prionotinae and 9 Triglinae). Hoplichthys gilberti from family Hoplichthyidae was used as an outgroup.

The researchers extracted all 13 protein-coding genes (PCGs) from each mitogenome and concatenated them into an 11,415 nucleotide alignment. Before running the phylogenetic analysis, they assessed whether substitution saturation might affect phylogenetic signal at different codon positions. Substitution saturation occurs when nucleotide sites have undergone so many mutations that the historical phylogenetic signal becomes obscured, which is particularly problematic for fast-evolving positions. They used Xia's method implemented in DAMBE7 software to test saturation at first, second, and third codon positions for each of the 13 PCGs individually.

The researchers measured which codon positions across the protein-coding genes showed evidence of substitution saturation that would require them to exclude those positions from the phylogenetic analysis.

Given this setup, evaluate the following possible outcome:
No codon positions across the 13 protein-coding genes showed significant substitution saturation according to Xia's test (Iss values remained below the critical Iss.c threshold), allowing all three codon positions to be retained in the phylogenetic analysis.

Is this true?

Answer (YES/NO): NO